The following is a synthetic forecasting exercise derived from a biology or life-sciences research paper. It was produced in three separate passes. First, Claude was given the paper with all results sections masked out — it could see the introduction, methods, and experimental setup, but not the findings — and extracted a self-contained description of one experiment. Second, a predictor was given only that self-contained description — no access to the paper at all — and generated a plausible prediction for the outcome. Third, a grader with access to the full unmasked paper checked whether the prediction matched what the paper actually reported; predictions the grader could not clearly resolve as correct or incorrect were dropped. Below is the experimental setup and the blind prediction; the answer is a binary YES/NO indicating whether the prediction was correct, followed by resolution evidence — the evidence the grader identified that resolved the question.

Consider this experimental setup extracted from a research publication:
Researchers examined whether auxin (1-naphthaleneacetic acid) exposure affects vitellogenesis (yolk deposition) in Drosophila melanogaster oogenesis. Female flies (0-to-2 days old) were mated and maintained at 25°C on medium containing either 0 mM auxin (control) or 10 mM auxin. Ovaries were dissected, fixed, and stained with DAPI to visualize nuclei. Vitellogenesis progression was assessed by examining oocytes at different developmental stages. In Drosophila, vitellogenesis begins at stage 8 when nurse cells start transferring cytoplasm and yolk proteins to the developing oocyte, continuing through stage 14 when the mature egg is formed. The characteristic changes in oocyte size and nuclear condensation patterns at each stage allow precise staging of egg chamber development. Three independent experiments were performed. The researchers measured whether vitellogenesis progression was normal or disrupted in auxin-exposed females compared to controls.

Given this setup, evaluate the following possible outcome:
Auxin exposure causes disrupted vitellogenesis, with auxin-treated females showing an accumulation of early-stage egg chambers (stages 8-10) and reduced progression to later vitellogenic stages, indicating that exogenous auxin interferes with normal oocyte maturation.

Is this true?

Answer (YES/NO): NO